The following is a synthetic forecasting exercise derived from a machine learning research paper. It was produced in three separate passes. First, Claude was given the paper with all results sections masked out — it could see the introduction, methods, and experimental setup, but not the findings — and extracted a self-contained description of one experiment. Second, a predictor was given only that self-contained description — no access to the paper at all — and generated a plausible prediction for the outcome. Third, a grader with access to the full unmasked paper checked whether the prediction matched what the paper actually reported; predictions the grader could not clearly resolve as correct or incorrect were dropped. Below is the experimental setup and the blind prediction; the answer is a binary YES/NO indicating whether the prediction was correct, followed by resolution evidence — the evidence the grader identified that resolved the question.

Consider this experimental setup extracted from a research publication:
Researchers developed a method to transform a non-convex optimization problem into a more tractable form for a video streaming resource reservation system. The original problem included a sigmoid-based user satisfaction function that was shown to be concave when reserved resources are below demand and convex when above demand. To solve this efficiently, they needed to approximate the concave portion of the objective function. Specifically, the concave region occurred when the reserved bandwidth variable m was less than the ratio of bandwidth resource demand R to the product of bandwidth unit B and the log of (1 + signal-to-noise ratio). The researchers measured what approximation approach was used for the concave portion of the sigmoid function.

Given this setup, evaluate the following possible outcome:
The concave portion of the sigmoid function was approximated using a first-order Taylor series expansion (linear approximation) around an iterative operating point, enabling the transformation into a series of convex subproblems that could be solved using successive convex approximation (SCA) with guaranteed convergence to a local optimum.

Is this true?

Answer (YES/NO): NO